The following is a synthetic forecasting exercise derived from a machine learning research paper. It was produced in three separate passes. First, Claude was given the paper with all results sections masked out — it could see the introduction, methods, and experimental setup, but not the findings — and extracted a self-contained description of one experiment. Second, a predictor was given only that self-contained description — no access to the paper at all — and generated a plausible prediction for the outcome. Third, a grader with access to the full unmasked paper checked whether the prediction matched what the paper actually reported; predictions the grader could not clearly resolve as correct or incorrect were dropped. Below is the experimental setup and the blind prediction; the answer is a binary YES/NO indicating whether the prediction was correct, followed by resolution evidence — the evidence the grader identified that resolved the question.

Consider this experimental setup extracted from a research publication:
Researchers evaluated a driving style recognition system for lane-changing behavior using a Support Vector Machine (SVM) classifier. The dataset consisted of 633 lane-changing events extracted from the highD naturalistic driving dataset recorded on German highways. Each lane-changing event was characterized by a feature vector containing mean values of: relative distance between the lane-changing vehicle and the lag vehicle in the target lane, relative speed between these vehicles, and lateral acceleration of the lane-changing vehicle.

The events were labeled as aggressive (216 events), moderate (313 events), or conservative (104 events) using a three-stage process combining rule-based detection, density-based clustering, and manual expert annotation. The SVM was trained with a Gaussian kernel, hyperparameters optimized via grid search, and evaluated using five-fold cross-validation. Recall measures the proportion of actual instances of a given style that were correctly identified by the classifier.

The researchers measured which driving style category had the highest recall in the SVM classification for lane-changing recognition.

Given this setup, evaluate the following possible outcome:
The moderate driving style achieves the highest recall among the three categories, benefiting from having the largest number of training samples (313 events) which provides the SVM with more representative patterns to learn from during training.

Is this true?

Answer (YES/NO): YES